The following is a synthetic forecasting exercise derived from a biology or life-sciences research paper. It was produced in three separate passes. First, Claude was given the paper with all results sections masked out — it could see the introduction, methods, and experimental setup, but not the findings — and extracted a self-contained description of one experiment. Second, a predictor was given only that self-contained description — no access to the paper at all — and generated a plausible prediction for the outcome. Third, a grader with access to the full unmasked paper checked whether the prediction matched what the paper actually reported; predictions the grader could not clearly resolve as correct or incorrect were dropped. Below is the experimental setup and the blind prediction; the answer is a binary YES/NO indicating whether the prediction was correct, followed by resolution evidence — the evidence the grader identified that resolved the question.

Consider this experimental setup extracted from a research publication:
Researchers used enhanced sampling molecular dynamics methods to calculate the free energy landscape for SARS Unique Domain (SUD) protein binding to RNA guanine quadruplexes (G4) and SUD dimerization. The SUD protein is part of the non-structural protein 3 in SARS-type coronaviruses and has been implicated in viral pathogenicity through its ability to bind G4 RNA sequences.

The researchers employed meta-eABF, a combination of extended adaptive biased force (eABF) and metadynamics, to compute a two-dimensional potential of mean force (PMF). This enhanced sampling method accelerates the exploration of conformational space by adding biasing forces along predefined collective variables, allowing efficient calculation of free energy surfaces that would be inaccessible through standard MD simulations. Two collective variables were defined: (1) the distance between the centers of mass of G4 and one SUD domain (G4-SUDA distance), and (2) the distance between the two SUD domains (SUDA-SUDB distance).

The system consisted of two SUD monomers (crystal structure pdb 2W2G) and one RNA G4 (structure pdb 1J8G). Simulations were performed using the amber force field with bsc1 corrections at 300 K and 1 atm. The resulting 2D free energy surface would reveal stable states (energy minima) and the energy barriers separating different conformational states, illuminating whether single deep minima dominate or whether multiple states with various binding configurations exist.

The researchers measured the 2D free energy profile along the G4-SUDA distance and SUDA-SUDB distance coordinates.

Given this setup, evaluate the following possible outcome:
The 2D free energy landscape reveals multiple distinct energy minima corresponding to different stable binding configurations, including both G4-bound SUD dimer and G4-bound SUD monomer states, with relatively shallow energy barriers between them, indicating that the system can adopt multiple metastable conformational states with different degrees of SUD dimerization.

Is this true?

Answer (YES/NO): NO